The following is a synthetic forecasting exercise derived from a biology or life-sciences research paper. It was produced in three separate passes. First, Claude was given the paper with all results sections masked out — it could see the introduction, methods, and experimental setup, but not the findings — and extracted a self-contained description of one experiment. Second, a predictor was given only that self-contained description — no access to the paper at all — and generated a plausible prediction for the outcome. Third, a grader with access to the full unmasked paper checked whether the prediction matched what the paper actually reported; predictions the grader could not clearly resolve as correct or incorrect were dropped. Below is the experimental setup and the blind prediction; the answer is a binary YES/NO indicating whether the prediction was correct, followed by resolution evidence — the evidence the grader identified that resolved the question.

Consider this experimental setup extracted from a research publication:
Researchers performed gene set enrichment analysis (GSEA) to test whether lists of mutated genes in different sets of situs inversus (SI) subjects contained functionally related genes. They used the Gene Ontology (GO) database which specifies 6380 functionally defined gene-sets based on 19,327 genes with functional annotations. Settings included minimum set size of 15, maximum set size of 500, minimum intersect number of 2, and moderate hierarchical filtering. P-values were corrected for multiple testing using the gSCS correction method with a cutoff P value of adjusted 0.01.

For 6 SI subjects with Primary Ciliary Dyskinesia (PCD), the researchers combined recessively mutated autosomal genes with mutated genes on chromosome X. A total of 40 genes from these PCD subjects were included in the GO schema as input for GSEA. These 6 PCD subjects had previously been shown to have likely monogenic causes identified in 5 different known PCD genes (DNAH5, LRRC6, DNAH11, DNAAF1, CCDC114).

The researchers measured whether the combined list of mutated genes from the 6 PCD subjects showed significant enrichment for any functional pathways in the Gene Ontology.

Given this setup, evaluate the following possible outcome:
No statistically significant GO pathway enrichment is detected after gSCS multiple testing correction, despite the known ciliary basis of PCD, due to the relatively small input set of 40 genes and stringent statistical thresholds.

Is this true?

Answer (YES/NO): NO